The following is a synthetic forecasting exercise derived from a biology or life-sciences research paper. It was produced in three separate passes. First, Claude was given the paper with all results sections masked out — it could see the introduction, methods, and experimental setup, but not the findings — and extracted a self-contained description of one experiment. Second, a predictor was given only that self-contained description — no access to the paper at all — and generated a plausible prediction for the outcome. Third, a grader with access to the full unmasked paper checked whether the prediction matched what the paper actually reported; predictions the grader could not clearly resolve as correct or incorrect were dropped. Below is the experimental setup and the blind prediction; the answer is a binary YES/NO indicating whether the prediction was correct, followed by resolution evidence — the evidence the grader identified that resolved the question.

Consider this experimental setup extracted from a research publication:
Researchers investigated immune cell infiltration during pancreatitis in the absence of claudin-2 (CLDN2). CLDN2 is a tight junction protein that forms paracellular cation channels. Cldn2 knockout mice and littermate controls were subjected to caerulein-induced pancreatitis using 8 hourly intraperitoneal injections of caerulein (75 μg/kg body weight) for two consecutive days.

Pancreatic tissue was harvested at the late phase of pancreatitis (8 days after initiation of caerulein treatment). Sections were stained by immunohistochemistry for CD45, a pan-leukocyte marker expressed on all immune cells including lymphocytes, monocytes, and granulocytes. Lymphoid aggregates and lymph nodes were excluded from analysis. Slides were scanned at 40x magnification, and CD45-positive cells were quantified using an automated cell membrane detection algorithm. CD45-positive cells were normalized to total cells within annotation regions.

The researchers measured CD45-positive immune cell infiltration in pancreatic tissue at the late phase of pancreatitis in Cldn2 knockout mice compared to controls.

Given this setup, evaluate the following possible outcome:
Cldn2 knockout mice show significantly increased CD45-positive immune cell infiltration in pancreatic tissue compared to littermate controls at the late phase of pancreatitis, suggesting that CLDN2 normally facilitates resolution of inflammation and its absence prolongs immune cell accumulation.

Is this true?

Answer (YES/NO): NO